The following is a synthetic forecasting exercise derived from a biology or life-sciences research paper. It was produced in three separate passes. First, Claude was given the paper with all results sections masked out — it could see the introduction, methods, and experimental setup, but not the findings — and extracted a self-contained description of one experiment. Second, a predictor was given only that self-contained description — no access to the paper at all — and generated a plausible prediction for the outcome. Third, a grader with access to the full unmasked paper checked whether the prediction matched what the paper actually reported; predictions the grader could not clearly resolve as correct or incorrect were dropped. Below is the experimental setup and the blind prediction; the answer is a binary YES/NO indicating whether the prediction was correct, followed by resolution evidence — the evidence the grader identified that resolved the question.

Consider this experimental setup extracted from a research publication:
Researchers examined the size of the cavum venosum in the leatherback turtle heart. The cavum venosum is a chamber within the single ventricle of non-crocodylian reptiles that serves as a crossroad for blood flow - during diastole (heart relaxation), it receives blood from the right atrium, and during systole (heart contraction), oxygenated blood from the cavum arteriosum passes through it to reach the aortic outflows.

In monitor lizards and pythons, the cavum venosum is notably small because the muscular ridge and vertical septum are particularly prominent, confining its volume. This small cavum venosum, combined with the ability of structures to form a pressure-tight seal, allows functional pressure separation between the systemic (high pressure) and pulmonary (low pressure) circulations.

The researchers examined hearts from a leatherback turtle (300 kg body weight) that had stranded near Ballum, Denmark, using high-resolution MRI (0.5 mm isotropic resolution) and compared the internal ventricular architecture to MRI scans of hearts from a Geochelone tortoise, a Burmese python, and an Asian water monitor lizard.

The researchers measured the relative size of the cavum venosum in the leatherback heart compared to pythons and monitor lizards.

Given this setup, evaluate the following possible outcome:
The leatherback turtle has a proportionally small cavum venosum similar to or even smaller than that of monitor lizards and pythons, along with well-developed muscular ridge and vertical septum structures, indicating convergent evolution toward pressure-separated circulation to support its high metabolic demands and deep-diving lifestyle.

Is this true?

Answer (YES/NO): NO